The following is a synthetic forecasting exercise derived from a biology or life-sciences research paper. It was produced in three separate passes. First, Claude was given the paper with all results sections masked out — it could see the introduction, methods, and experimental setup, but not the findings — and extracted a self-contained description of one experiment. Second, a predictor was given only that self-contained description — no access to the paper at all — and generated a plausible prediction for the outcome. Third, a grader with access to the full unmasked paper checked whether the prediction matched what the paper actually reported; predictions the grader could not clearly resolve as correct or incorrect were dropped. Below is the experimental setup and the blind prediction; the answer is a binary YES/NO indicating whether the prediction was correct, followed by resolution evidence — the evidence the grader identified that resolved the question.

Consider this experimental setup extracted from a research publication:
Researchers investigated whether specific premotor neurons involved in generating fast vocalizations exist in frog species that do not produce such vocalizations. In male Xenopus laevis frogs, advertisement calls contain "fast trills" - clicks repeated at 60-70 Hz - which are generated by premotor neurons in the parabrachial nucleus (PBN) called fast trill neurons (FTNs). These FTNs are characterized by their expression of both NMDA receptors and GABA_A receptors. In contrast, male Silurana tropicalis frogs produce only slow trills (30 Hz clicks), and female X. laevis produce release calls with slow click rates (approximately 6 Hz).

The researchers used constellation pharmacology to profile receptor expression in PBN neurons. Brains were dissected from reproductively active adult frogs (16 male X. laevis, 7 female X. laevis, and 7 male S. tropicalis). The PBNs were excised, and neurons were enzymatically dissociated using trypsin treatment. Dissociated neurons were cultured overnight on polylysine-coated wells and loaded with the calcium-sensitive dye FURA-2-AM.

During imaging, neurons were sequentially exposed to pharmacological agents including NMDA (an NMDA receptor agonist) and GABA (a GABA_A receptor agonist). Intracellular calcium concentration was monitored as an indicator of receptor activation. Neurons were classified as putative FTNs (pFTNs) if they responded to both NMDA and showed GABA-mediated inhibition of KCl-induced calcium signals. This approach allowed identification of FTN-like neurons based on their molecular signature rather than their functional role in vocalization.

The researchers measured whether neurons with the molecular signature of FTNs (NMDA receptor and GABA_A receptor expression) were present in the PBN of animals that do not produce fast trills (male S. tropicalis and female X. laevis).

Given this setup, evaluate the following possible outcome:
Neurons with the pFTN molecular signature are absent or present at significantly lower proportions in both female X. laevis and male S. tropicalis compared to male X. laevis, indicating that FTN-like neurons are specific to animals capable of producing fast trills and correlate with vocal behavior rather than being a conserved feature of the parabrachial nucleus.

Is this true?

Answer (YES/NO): NO